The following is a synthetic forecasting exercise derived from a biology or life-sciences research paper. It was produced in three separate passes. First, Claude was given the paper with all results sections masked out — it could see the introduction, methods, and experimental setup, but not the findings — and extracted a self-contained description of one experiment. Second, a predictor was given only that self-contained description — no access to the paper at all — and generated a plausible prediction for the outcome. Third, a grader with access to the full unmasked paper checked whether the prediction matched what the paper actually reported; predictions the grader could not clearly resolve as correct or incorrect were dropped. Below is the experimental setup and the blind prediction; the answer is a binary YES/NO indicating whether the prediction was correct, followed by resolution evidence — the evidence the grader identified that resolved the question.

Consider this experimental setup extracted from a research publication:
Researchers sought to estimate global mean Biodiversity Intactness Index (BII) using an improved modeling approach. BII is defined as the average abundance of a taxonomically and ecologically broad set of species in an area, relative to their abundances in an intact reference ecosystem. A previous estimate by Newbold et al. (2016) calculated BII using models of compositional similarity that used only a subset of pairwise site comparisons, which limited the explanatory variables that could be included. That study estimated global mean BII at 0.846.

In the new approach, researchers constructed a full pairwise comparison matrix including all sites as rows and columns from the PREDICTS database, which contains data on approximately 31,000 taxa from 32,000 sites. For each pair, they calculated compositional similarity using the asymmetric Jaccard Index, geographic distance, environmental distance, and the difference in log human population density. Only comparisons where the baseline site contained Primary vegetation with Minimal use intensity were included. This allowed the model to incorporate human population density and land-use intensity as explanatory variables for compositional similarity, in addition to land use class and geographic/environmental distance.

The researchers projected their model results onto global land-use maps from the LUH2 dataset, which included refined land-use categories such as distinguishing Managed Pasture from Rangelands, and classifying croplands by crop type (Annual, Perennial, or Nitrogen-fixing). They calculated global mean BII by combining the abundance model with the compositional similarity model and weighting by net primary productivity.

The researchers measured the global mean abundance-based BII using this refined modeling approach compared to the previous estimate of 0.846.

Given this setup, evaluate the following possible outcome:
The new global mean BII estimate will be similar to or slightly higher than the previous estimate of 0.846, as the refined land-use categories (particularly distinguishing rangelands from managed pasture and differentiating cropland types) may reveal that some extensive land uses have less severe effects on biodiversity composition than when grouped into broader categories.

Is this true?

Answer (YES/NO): NO